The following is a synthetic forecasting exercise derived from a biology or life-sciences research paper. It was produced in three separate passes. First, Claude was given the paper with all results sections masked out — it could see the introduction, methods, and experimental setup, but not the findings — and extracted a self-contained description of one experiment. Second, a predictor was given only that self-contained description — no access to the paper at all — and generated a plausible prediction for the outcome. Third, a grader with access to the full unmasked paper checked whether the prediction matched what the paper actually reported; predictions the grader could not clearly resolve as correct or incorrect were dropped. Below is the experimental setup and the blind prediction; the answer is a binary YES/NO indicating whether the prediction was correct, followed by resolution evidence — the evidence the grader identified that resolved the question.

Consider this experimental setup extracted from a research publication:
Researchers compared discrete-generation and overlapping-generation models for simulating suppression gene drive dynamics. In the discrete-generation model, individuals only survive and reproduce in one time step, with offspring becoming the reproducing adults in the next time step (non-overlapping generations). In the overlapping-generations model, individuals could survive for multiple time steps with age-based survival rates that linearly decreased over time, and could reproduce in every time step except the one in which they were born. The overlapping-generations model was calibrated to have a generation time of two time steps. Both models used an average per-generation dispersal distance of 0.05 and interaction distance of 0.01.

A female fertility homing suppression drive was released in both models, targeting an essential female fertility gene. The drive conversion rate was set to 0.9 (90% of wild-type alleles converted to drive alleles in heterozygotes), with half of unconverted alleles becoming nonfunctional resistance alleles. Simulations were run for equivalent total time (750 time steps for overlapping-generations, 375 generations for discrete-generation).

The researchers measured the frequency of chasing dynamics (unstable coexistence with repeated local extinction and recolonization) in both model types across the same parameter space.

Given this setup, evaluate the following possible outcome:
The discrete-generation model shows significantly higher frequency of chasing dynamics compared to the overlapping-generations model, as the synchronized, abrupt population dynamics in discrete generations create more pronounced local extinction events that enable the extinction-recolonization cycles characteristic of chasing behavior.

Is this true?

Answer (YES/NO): YES